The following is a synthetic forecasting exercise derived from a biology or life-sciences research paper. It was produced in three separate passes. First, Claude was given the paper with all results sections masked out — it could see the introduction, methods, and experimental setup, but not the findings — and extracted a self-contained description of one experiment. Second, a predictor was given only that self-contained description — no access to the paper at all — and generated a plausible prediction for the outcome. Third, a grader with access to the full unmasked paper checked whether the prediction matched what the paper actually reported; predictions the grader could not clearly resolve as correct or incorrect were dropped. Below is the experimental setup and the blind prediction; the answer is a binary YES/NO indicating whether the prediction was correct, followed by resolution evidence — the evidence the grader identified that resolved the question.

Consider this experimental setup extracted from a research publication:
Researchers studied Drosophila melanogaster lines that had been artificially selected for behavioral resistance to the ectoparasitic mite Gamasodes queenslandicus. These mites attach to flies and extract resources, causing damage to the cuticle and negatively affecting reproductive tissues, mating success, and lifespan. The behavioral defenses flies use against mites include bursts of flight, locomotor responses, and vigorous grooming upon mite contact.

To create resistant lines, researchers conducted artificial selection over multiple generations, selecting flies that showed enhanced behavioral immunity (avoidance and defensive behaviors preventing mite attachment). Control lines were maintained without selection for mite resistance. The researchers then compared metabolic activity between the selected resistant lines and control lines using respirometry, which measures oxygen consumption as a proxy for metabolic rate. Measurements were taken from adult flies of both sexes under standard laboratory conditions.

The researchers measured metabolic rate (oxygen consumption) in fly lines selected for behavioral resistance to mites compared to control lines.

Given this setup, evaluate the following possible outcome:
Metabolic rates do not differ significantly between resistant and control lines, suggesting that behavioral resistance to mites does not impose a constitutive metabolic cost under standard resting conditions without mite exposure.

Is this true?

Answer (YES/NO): NO